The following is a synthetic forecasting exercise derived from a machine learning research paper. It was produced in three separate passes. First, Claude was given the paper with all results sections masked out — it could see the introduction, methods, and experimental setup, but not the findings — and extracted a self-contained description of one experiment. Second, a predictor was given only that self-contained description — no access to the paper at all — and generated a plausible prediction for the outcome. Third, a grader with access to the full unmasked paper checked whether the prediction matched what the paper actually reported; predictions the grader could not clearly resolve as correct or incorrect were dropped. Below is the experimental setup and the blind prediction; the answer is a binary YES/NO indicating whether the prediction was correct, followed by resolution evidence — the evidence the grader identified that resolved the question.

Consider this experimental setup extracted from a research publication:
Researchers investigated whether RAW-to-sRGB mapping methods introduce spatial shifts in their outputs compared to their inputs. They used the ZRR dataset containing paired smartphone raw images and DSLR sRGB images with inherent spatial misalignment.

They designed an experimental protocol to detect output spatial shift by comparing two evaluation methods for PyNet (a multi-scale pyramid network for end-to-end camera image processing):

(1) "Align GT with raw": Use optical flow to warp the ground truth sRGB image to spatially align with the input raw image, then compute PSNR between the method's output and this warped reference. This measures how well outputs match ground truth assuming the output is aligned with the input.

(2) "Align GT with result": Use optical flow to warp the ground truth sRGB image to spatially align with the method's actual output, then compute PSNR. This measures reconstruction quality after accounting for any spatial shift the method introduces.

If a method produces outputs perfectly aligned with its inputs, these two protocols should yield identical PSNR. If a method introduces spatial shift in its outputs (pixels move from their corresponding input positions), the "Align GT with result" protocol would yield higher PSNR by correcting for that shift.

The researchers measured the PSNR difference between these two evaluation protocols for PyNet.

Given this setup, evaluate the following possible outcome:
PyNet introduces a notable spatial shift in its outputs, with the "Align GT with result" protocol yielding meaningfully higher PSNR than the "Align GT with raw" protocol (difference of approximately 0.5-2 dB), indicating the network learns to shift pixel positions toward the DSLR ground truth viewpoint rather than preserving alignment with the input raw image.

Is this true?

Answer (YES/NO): NO